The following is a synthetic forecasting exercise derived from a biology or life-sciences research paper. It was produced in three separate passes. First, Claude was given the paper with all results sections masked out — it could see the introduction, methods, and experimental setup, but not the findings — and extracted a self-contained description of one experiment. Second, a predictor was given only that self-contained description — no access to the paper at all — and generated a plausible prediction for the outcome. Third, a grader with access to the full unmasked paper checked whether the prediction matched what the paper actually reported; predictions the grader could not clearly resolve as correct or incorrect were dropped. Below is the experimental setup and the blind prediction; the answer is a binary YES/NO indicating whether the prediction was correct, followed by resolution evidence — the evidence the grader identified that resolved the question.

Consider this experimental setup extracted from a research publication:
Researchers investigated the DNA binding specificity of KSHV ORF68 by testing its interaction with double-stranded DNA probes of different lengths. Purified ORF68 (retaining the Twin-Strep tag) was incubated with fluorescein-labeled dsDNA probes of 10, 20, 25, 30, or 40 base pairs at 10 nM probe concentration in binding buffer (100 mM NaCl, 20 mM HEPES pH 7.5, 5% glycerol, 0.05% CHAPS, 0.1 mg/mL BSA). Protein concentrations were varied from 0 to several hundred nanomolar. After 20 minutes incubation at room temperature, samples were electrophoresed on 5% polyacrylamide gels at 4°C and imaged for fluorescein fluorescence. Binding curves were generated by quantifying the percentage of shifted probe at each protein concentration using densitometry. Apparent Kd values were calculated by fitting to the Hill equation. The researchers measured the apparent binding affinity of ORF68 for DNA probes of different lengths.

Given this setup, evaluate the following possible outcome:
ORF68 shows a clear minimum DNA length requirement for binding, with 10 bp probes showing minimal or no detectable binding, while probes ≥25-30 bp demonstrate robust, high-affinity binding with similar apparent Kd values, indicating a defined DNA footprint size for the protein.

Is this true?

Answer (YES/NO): NO